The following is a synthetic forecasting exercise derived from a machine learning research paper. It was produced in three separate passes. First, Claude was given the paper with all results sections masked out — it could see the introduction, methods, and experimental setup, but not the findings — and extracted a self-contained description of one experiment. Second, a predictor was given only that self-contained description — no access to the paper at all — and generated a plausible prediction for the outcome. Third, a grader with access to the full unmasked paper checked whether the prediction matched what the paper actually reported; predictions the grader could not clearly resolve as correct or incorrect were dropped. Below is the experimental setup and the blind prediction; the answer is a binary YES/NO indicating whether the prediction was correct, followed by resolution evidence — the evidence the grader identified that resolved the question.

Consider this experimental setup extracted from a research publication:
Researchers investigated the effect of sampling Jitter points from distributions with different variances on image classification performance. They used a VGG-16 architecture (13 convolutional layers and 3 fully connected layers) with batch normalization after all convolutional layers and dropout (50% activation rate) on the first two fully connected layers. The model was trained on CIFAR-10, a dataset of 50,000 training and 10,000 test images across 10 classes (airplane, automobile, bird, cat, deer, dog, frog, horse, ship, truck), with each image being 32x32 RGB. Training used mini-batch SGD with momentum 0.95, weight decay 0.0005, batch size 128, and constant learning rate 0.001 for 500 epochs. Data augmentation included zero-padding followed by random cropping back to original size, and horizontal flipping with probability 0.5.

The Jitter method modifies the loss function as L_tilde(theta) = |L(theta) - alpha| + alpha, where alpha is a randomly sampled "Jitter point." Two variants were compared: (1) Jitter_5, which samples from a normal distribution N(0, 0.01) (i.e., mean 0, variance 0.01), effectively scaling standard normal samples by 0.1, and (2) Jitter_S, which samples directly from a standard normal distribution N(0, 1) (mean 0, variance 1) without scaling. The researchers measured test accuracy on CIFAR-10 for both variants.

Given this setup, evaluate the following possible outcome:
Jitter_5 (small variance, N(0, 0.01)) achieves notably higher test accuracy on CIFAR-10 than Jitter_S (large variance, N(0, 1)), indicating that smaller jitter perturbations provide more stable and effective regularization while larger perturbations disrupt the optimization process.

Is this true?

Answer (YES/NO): YES